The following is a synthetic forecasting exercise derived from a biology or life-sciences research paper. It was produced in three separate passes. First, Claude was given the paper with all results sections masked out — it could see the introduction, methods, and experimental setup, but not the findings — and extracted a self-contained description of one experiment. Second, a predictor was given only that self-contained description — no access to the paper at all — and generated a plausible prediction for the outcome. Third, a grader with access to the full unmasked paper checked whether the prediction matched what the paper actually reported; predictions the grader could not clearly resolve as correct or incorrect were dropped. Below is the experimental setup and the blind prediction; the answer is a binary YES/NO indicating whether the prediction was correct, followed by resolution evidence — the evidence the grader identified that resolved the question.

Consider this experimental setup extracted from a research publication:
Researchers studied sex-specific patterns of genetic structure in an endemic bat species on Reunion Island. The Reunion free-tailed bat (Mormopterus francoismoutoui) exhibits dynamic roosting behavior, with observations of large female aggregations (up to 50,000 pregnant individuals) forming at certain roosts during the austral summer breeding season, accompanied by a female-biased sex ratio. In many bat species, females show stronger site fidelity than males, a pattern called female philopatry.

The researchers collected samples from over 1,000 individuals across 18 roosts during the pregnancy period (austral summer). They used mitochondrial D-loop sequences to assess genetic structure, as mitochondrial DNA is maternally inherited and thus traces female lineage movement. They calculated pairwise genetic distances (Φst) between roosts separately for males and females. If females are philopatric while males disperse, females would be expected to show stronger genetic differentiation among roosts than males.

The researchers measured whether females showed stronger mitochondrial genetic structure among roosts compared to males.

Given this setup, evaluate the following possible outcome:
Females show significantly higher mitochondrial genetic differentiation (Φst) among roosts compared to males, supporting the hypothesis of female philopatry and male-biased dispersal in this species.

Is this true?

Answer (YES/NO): NO